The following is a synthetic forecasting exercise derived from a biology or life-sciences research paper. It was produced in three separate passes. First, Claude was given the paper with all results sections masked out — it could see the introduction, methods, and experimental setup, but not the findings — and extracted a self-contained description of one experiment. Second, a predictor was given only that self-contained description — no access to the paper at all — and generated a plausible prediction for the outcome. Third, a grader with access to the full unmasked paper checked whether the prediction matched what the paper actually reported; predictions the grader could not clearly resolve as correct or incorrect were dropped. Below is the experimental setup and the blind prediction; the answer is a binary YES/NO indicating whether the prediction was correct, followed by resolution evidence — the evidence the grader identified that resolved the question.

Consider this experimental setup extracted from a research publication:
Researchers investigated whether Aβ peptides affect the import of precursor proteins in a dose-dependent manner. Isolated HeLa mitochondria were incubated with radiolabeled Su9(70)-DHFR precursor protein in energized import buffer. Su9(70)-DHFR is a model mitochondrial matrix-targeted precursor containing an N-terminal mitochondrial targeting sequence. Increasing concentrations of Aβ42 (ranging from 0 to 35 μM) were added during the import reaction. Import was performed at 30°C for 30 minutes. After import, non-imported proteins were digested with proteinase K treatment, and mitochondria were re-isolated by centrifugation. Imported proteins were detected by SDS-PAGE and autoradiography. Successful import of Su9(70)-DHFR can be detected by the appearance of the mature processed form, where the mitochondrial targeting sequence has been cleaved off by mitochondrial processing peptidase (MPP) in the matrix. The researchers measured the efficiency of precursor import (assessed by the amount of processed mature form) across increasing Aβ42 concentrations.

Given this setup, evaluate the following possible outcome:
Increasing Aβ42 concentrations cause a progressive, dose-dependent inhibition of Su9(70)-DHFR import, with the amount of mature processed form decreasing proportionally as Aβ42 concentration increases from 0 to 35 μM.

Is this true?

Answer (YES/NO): YES